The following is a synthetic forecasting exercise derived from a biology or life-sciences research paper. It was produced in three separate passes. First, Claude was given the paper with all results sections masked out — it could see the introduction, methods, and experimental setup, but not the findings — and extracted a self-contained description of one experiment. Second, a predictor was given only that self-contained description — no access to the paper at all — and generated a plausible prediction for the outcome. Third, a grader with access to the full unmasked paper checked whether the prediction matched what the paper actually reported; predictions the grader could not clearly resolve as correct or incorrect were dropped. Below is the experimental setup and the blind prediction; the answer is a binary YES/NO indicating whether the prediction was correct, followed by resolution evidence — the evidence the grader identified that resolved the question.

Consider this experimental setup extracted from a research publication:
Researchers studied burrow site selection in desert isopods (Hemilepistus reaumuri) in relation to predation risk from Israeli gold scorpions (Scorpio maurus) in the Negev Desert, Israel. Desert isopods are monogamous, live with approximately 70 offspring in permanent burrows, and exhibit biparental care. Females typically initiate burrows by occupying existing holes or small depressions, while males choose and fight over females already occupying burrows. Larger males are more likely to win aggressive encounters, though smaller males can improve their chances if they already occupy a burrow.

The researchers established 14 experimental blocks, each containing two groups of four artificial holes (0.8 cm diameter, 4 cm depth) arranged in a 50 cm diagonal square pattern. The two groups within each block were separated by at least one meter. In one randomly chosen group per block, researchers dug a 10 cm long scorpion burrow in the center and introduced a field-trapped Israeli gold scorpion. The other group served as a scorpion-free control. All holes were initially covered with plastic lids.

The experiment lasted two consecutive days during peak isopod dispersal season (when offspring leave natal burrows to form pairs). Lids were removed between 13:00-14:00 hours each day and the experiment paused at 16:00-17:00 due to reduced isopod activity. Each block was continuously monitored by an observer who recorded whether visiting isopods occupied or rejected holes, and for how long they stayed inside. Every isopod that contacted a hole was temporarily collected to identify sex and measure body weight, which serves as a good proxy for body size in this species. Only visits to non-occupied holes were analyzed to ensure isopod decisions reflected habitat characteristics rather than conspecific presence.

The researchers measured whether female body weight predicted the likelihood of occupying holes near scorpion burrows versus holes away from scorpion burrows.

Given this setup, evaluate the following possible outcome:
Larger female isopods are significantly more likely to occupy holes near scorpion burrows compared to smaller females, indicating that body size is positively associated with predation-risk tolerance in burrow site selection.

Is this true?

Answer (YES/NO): NO